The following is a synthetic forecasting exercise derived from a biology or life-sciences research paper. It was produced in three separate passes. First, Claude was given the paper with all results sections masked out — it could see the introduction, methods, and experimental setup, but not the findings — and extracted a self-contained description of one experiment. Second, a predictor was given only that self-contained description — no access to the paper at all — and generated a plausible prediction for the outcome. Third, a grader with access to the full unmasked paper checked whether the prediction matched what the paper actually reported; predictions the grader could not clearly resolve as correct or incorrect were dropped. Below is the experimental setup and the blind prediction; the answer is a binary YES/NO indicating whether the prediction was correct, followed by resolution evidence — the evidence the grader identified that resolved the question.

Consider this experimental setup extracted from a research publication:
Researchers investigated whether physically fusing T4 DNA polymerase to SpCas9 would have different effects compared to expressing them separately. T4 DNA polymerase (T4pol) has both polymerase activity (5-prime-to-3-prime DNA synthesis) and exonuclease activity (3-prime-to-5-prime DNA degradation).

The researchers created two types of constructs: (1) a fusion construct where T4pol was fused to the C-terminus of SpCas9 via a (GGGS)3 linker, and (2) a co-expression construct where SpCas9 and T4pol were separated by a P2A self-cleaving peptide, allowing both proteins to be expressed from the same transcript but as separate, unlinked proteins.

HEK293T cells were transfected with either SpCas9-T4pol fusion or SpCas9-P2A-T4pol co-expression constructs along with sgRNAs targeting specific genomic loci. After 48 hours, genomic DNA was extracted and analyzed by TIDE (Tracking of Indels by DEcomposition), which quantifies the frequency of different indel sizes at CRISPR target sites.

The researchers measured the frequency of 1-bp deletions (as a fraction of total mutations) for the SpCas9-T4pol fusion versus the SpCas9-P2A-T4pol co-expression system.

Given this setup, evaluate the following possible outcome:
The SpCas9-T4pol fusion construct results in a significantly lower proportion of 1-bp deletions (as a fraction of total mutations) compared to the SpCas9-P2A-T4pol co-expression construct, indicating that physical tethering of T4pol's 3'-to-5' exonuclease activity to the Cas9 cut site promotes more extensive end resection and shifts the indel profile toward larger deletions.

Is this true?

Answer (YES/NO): NO